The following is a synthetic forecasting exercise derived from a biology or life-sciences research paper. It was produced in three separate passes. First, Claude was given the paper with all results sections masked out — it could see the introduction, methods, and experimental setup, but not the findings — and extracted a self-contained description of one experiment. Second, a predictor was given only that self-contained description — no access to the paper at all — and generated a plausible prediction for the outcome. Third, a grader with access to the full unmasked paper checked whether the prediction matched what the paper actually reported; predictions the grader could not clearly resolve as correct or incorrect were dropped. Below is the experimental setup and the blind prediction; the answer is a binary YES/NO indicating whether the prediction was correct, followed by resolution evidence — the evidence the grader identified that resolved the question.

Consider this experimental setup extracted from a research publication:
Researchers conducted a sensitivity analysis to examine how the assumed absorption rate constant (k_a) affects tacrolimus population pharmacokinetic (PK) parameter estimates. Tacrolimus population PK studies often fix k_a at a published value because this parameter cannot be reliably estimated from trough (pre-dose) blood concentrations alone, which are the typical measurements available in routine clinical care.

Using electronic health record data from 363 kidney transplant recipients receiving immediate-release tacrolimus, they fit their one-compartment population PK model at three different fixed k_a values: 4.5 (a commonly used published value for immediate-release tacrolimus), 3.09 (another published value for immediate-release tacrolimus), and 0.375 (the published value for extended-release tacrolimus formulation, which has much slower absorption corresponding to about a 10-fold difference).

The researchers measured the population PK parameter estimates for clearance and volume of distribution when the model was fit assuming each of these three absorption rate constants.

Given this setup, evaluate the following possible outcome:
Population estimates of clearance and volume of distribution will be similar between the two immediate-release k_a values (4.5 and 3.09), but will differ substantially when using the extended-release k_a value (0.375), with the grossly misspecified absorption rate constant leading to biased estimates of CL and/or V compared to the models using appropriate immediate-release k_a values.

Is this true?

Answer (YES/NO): NO